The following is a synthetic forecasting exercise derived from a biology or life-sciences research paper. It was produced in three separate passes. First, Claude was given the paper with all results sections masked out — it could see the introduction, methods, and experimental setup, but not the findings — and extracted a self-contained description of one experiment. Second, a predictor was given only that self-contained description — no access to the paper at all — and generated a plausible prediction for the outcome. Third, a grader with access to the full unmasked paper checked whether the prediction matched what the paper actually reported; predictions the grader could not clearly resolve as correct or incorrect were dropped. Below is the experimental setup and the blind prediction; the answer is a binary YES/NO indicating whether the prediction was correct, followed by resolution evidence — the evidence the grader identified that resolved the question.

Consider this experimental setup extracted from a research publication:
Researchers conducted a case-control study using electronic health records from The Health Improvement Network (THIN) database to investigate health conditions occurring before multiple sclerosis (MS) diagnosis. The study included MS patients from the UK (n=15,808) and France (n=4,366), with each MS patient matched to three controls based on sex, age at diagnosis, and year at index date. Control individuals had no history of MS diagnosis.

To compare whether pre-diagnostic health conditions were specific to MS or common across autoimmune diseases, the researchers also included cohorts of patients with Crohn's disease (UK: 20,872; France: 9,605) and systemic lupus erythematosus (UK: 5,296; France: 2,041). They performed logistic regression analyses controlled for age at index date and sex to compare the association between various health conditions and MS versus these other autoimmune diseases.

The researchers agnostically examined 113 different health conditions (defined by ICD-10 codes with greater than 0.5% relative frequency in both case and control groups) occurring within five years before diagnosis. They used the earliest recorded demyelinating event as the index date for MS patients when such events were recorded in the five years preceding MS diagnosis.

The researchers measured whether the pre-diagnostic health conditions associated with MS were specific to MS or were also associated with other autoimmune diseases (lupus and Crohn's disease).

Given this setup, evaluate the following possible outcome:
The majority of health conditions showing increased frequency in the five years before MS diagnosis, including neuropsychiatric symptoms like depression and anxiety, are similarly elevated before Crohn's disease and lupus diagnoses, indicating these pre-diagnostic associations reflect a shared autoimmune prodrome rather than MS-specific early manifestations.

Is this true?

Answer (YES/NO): NO